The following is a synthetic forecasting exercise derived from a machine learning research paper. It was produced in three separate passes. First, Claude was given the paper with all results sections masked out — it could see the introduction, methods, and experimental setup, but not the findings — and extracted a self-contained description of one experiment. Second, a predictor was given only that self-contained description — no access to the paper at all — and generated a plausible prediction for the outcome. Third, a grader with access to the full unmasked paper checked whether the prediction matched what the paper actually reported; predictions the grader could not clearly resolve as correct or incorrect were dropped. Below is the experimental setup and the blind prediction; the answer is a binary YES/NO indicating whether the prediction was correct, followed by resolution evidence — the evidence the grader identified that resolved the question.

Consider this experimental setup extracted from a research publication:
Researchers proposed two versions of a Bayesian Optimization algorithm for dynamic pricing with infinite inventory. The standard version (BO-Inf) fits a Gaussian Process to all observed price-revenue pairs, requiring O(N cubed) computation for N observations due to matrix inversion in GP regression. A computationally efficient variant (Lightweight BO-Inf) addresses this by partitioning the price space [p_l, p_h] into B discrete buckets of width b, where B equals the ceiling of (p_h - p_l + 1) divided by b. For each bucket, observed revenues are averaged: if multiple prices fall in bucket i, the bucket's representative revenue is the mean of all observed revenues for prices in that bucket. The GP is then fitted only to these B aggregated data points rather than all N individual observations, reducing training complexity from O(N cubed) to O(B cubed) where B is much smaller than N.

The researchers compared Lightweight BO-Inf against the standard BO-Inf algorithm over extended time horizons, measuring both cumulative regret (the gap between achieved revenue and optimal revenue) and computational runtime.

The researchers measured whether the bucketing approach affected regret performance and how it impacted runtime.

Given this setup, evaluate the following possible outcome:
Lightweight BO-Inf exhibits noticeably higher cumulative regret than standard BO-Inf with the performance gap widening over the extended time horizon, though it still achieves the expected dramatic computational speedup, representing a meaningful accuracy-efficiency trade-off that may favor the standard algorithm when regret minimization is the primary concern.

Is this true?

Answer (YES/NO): NO